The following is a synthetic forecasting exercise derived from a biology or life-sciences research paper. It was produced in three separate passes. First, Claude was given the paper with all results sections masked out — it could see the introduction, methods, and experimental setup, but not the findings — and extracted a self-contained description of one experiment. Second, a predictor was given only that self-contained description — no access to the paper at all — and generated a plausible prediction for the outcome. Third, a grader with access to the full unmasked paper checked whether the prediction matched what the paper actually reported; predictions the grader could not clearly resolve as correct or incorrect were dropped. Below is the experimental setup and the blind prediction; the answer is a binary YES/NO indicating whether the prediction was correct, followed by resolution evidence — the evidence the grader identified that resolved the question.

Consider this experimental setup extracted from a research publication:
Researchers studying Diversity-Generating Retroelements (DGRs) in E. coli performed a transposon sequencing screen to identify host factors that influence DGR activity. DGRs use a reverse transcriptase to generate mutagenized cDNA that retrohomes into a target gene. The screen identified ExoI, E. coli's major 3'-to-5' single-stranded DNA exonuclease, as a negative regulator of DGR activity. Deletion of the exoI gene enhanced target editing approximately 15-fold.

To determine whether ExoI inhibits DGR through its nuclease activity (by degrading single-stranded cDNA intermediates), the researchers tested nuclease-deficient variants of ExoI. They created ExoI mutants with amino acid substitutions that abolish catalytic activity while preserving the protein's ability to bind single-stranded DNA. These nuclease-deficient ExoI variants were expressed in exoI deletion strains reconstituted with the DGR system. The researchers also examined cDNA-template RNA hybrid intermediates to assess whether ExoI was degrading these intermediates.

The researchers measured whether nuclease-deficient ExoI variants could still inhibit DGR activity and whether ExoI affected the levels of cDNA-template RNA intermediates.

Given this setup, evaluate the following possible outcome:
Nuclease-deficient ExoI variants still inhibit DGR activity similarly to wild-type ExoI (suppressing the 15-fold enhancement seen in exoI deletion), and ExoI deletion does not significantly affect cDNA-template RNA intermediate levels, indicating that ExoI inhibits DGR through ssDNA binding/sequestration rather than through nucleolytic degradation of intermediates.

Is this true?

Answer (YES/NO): YES